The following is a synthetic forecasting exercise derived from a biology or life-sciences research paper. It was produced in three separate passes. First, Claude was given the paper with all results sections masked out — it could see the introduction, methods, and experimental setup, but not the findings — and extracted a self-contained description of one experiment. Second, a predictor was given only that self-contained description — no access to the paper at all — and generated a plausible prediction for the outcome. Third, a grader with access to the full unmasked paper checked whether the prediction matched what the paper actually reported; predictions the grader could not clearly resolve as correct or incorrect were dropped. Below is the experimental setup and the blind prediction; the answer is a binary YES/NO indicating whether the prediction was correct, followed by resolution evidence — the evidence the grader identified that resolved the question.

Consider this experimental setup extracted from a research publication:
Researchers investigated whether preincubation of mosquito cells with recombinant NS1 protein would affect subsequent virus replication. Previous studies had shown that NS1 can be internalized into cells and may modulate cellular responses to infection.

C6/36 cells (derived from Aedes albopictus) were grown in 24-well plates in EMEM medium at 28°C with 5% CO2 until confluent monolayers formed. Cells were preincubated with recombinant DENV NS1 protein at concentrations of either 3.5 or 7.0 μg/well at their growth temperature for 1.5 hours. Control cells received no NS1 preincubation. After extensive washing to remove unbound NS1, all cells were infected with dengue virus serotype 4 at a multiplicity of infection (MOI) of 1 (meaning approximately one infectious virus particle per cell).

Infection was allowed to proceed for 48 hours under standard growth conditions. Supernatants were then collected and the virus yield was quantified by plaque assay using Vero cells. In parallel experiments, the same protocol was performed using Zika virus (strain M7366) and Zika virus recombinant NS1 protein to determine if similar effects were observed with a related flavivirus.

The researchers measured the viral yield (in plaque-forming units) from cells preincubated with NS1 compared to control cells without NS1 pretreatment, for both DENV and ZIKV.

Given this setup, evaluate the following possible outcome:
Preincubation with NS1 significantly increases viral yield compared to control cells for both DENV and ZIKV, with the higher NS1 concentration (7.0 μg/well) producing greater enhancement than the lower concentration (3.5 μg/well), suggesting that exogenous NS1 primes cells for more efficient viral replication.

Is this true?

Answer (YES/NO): NO